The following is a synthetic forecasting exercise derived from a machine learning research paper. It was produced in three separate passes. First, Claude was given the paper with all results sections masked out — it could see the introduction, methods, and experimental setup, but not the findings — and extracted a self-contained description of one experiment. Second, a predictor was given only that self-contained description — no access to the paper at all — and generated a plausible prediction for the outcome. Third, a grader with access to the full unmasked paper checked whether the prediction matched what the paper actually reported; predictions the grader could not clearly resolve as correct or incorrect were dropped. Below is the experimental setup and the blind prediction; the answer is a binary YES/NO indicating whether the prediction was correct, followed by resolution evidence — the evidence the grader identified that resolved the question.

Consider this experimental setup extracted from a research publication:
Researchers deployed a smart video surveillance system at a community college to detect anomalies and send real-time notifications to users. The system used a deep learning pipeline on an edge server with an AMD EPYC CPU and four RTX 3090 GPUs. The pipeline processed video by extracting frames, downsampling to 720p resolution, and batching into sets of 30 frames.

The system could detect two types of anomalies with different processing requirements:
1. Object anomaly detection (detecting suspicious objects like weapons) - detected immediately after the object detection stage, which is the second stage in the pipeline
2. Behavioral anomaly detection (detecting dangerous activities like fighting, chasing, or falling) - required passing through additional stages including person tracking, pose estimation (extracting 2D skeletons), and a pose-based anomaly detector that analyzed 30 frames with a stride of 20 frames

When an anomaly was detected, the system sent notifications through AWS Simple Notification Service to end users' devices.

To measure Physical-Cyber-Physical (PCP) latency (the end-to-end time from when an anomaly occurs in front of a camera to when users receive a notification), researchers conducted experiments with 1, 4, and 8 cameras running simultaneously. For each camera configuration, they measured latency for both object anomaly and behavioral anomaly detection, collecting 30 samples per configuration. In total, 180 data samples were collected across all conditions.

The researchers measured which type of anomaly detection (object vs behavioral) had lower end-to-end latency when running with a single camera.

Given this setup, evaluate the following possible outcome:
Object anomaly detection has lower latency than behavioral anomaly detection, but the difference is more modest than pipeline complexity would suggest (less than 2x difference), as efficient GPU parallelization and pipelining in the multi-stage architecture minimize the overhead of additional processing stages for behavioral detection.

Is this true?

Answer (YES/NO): YES